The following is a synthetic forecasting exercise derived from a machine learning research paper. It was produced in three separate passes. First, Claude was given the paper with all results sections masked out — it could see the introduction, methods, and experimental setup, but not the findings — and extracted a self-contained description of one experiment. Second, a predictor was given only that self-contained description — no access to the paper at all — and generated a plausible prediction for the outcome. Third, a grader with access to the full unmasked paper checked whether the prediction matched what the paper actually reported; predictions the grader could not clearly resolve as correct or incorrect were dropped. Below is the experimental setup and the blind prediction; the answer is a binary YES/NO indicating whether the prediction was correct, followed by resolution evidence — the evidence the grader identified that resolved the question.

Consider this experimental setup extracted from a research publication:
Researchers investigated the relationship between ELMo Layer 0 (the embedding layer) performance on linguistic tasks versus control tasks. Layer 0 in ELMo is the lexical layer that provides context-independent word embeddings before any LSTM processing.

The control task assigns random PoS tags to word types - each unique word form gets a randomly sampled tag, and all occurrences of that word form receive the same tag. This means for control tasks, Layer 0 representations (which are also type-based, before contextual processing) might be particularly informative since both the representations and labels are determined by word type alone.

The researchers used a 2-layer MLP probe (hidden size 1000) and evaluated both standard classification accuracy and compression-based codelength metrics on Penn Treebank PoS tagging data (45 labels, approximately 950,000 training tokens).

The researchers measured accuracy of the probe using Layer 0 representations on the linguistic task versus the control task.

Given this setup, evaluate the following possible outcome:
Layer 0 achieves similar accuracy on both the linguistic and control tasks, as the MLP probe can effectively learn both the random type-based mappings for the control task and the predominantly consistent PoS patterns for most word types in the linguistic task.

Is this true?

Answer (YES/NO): NO